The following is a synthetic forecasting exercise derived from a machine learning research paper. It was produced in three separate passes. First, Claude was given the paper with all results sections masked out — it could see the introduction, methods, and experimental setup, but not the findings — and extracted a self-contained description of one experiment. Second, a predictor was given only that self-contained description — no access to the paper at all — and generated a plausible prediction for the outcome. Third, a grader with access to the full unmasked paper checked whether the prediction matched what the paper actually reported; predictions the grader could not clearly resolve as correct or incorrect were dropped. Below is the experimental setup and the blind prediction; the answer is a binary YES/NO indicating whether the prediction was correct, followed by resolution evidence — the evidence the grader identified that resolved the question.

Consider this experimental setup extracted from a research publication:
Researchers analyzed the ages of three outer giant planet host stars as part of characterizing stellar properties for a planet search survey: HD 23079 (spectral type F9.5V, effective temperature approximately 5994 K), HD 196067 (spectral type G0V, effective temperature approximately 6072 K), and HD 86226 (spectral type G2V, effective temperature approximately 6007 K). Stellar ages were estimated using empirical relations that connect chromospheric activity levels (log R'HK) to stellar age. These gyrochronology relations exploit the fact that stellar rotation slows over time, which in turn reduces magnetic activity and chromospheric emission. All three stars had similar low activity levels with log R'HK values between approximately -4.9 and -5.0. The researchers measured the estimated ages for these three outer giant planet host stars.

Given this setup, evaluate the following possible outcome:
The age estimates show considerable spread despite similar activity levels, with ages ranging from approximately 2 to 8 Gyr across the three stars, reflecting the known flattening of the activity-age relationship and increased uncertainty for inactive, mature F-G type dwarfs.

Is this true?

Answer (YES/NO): NO